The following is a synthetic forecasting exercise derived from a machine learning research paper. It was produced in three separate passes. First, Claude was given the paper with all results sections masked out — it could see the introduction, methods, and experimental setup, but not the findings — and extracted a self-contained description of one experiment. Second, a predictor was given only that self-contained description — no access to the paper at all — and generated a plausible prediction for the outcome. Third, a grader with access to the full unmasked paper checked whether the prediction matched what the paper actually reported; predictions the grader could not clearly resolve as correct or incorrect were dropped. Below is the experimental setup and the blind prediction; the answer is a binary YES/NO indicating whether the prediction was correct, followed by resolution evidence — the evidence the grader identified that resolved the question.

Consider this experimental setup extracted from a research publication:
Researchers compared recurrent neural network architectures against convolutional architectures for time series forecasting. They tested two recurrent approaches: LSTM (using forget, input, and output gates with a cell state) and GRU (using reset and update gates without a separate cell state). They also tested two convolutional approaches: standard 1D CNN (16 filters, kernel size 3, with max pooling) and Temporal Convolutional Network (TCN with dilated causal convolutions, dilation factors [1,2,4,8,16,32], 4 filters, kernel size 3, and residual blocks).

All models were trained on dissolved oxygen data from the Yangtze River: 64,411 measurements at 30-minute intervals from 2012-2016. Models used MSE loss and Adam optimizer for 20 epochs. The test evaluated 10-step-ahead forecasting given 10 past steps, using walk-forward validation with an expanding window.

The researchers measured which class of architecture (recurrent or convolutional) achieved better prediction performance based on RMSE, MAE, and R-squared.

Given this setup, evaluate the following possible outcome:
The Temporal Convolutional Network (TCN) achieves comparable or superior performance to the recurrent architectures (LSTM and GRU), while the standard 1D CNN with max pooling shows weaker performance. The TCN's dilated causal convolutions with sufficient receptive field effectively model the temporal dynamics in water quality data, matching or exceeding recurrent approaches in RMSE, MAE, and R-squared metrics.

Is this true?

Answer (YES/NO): NO